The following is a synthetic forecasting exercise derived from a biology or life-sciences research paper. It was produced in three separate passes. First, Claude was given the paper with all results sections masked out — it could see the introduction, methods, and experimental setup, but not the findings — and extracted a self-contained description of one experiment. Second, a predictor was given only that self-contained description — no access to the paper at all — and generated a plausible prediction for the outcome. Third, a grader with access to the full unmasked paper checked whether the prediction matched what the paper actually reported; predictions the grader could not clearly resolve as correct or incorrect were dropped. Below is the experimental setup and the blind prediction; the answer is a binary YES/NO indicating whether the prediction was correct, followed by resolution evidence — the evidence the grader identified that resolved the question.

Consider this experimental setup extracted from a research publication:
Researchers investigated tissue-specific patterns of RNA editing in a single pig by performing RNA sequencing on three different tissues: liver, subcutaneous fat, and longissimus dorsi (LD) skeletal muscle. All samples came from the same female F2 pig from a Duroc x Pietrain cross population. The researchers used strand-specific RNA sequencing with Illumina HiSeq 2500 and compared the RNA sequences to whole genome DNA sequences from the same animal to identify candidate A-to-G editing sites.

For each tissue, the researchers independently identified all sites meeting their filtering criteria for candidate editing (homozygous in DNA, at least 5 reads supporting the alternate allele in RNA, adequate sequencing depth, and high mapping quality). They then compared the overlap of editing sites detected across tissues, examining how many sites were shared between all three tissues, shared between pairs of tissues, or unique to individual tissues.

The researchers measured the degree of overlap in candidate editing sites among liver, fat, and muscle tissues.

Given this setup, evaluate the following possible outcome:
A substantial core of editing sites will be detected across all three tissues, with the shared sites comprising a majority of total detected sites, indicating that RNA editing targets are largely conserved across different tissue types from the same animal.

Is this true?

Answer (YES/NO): NO